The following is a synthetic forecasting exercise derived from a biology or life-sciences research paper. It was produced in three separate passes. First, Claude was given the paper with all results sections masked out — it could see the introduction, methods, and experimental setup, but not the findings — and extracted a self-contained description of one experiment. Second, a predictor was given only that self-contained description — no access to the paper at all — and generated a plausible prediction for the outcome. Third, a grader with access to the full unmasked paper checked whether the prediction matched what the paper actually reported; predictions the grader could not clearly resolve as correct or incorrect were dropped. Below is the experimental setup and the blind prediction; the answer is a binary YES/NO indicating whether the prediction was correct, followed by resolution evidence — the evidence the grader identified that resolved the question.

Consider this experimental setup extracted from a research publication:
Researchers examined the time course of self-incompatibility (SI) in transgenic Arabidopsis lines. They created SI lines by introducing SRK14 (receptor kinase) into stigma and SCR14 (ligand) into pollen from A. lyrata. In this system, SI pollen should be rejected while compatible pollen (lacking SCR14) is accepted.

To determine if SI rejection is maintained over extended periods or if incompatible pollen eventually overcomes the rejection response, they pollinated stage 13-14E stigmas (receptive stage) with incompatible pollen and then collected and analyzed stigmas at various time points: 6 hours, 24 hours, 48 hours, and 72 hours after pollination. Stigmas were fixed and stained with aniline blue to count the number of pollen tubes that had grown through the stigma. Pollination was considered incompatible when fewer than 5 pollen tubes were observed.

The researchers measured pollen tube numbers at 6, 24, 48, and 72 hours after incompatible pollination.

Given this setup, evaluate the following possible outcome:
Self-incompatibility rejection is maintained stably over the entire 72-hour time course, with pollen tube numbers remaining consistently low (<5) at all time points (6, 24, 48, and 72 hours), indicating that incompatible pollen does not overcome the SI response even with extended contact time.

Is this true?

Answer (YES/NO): NO